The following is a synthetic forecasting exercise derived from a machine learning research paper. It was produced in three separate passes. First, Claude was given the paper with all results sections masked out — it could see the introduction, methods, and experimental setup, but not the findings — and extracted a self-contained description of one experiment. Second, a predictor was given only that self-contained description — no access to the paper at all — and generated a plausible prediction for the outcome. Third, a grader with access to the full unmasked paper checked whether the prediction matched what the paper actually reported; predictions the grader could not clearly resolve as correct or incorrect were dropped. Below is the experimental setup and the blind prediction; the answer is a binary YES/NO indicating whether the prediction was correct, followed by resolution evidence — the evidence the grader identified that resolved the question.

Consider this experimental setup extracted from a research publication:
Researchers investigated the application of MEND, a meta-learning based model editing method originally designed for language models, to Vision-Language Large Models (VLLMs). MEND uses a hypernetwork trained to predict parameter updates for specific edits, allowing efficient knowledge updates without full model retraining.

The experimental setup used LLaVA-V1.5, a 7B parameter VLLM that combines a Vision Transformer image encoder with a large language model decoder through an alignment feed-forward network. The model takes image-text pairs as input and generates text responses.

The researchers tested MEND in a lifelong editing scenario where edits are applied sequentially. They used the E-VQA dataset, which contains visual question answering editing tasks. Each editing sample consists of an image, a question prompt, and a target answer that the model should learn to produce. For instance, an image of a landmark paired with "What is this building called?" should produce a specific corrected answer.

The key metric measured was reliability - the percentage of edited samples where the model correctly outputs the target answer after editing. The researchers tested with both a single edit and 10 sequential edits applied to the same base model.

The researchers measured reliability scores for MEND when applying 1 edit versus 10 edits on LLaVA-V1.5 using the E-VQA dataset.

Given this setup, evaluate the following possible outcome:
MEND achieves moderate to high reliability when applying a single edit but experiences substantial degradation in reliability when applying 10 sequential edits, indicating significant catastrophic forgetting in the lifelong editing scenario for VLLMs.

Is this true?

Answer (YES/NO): YES